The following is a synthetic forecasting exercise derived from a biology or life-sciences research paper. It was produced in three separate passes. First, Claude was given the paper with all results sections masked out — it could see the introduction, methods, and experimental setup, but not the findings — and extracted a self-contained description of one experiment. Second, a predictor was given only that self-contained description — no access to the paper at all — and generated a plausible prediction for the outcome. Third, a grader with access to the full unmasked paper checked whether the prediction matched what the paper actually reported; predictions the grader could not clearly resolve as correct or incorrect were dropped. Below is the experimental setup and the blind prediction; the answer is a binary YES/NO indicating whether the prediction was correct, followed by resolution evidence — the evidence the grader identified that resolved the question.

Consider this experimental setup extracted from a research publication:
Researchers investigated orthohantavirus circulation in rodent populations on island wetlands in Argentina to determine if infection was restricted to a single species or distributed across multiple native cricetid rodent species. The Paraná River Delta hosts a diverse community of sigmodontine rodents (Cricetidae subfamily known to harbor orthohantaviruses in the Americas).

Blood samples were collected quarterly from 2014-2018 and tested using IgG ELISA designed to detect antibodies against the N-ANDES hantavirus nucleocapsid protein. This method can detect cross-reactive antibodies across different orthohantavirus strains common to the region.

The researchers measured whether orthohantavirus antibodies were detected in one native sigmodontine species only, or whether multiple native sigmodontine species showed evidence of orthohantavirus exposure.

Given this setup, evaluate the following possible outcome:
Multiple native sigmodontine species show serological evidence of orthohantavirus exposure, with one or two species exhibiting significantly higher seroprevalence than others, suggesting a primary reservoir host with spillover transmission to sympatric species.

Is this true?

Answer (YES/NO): YES